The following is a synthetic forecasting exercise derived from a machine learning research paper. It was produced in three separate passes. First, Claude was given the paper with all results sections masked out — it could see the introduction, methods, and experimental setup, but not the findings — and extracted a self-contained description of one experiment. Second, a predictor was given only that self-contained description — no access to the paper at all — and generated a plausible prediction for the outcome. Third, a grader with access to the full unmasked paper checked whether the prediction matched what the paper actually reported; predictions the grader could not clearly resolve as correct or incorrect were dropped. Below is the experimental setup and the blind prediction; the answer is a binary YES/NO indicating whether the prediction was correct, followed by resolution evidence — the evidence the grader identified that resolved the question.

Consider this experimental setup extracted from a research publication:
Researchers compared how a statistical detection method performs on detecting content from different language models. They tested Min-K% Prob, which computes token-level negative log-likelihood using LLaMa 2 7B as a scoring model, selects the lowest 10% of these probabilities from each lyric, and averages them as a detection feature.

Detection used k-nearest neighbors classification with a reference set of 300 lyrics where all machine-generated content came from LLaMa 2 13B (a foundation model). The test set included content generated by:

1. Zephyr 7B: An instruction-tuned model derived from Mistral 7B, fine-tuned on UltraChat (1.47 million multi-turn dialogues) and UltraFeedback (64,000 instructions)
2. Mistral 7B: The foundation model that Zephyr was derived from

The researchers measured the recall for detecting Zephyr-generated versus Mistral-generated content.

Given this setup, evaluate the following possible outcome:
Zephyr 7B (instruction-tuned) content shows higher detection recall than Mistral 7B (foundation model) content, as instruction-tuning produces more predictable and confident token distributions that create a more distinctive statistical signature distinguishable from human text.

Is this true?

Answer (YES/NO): NO